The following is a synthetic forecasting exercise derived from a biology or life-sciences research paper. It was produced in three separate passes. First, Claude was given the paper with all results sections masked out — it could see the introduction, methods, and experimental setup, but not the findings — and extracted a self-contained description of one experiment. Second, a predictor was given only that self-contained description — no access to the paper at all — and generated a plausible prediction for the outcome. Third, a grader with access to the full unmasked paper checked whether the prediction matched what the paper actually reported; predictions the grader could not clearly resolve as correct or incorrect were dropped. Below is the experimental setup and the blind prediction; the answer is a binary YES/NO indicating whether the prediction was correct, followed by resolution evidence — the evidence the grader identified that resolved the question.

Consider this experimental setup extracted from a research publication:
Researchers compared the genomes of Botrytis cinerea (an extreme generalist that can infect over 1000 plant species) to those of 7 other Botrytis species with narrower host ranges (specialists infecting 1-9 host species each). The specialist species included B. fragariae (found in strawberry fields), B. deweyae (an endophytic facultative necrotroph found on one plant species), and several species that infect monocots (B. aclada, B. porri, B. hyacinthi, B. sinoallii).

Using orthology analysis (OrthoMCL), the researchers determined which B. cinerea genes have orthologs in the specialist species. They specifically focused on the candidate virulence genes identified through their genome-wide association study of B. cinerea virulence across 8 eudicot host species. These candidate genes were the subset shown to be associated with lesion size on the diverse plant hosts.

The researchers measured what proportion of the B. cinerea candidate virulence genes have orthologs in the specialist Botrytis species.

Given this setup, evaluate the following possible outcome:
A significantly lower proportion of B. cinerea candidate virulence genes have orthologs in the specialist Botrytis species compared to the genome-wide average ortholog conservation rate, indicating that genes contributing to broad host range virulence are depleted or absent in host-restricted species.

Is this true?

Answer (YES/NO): NO